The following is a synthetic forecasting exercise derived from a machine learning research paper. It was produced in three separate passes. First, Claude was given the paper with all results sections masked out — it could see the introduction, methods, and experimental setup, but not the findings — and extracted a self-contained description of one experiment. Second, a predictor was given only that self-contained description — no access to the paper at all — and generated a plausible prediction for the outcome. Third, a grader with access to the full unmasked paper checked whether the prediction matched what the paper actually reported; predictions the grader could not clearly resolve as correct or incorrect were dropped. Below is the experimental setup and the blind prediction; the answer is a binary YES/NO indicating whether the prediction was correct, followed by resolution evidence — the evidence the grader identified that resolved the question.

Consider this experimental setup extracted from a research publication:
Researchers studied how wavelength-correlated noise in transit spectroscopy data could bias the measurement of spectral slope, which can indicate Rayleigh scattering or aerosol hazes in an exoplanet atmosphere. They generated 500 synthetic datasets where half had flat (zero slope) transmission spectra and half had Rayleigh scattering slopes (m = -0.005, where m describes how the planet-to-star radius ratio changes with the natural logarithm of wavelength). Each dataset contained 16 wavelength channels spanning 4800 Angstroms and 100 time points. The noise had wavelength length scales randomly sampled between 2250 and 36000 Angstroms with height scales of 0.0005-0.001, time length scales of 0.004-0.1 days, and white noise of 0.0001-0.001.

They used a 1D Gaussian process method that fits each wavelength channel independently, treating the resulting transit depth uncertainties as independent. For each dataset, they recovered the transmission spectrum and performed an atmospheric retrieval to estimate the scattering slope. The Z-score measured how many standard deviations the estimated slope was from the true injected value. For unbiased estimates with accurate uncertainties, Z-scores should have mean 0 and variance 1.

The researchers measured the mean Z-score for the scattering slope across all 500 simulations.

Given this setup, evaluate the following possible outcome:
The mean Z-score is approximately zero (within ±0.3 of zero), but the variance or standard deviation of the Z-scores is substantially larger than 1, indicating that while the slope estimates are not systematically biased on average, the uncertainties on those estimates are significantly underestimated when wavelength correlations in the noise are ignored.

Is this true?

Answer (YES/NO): YES